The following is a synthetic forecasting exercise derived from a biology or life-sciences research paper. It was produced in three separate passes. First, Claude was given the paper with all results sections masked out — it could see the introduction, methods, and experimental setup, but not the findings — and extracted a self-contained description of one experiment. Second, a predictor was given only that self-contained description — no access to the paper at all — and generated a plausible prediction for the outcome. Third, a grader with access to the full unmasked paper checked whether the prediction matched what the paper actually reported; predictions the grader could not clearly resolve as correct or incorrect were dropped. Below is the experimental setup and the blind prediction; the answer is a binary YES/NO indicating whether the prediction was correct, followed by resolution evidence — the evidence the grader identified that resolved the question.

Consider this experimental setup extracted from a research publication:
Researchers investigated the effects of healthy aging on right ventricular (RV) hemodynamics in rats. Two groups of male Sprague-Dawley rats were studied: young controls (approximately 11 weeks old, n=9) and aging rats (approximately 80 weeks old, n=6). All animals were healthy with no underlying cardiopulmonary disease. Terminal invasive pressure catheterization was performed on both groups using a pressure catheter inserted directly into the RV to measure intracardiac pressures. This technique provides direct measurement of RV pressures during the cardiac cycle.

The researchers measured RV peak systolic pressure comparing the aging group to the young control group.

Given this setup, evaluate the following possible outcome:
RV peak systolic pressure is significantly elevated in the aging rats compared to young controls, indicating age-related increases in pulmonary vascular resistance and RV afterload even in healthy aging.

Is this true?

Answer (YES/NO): YES